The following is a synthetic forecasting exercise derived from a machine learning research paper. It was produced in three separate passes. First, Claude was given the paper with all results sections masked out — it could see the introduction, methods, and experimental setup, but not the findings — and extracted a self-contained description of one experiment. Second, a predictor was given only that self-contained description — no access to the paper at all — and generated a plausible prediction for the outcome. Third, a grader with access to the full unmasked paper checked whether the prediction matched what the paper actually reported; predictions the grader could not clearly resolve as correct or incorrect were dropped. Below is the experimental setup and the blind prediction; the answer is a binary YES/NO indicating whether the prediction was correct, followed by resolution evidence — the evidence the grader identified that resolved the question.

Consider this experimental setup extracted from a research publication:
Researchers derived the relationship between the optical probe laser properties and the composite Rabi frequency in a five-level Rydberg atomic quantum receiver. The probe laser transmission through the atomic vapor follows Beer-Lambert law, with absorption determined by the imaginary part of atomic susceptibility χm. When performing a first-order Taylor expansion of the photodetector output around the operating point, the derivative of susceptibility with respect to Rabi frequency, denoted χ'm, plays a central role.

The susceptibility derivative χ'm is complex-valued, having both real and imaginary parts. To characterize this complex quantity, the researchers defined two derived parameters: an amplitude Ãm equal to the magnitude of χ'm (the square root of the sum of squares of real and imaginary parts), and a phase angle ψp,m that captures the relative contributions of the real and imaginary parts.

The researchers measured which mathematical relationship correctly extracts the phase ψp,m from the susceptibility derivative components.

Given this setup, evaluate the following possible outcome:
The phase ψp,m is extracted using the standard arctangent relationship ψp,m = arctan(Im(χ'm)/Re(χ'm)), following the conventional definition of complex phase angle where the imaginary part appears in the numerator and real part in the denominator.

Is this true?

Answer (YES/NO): NO